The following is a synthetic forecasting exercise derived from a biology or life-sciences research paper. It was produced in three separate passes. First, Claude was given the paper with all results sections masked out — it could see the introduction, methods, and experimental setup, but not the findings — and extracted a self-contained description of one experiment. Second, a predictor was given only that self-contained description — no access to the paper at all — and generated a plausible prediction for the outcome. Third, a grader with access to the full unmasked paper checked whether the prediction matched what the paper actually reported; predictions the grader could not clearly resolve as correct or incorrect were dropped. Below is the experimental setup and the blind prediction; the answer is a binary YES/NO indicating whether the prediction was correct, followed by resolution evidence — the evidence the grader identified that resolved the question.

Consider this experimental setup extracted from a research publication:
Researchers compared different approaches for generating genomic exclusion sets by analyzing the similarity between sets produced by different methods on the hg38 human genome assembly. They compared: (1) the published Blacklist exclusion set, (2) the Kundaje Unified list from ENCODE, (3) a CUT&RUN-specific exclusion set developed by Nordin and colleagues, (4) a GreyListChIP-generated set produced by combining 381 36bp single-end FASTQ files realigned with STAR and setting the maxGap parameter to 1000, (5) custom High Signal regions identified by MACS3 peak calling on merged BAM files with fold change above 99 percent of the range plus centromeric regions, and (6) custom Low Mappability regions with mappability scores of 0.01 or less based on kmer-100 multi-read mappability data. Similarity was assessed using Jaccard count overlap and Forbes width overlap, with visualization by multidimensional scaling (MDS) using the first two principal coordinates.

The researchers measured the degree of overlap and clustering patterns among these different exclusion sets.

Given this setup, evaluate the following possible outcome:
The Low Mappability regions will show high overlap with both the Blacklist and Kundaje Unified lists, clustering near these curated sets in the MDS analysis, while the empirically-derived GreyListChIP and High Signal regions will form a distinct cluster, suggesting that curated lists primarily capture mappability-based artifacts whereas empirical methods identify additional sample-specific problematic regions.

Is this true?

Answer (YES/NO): NO